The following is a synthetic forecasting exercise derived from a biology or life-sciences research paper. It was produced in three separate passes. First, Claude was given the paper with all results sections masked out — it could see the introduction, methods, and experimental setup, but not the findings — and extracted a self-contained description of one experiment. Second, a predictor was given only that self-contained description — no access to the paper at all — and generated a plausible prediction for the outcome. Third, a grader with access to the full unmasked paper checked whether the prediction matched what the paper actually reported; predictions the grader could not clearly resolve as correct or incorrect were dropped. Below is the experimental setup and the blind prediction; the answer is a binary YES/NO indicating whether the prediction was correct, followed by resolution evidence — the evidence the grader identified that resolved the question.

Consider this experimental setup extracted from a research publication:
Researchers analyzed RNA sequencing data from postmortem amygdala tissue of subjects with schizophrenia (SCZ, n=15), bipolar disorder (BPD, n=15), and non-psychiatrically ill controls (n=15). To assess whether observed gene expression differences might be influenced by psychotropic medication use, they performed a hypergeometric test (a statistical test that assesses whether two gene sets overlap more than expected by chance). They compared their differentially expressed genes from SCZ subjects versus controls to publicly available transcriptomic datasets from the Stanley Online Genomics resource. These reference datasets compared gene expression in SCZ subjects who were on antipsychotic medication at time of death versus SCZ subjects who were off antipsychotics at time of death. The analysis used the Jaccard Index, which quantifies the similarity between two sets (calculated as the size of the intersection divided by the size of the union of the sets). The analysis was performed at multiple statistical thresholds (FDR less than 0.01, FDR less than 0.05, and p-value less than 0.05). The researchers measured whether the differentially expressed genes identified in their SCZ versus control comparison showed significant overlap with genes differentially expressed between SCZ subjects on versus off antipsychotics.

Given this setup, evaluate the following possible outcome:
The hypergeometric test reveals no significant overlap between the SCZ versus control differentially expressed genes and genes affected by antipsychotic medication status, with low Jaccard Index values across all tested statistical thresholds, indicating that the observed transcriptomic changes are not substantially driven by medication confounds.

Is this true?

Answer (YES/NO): YES